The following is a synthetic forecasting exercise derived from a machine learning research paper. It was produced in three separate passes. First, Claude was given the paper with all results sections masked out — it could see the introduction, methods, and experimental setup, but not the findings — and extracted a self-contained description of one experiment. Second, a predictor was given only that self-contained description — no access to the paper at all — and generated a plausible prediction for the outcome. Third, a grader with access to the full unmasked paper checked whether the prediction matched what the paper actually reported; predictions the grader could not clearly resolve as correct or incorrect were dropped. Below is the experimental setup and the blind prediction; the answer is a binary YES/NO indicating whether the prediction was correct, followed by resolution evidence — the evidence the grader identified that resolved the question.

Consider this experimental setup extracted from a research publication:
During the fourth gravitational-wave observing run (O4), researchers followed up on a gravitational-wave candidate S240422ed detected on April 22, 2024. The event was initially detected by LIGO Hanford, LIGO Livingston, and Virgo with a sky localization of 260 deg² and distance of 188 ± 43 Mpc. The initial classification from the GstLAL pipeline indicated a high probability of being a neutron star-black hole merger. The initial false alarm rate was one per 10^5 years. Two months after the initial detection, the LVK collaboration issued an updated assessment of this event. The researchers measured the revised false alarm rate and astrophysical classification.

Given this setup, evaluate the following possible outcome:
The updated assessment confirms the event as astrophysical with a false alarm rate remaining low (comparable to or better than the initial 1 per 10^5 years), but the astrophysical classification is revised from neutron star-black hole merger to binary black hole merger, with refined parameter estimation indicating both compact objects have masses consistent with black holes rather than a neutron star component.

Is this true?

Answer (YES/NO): NO